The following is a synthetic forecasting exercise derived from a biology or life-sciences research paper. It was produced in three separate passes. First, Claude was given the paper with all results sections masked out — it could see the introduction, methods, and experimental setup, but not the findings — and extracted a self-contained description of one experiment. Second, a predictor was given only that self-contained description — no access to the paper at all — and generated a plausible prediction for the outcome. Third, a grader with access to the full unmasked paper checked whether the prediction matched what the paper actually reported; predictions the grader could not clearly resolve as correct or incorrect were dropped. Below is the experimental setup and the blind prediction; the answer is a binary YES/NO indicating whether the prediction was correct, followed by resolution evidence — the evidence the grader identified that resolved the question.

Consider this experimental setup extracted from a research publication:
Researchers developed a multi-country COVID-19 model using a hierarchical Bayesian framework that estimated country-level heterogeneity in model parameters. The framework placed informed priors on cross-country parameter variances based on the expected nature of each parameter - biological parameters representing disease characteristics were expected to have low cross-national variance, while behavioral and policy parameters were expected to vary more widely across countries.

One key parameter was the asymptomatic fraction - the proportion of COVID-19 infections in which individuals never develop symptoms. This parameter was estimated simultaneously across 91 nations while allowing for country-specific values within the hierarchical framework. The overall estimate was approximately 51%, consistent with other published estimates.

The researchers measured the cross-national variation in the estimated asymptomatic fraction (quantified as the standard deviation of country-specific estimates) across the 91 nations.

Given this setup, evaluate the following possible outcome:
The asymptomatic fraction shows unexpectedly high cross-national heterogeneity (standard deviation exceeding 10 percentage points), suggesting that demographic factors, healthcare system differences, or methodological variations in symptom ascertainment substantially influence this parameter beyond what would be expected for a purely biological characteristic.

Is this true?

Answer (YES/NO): NO